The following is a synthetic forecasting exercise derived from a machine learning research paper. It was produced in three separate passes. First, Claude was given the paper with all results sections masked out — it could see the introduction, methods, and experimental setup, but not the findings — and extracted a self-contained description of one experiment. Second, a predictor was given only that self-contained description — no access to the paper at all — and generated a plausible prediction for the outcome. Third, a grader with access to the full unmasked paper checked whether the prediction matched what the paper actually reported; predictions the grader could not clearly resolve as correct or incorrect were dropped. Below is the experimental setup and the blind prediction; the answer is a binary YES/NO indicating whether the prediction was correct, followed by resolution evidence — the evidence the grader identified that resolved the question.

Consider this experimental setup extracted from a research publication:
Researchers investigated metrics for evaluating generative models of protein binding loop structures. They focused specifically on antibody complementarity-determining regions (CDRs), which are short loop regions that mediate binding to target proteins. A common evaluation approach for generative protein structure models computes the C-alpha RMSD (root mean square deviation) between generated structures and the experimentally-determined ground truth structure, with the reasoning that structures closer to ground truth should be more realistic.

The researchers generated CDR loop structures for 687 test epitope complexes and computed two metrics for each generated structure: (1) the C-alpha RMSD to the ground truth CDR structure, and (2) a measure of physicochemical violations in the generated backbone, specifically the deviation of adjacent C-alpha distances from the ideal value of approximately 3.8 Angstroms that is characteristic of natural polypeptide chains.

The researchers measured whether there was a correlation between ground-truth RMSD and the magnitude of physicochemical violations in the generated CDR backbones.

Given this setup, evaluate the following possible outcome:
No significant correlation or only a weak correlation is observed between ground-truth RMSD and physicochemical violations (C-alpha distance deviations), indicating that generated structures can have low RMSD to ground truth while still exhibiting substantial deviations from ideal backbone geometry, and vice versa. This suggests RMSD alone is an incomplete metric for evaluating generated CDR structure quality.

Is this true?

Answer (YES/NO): YES